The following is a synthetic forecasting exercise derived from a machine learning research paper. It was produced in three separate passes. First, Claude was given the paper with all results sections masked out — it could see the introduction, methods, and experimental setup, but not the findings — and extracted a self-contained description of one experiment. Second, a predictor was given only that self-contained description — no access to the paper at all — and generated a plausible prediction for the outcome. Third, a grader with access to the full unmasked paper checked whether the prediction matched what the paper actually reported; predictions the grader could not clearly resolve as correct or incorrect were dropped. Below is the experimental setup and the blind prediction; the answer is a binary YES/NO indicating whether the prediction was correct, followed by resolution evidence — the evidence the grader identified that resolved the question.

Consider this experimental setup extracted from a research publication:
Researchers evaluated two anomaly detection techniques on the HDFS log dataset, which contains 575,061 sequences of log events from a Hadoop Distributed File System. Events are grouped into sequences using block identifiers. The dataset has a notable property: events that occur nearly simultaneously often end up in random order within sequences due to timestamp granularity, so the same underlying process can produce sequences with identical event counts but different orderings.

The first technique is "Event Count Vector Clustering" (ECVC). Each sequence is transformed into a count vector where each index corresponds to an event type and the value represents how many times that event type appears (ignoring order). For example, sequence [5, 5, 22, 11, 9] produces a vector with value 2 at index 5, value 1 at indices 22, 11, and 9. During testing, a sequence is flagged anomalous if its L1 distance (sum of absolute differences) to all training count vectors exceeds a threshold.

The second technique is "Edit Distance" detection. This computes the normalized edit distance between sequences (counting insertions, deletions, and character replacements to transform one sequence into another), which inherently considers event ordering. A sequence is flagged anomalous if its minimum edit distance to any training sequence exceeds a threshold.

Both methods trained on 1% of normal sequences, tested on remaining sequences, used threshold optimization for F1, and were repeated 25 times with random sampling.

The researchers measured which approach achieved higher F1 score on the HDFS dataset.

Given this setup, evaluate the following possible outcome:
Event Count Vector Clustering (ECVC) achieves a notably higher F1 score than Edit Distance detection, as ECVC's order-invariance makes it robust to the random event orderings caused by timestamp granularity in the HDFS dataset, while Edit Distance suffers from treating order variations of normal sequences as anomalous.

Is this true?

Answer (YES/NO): YES